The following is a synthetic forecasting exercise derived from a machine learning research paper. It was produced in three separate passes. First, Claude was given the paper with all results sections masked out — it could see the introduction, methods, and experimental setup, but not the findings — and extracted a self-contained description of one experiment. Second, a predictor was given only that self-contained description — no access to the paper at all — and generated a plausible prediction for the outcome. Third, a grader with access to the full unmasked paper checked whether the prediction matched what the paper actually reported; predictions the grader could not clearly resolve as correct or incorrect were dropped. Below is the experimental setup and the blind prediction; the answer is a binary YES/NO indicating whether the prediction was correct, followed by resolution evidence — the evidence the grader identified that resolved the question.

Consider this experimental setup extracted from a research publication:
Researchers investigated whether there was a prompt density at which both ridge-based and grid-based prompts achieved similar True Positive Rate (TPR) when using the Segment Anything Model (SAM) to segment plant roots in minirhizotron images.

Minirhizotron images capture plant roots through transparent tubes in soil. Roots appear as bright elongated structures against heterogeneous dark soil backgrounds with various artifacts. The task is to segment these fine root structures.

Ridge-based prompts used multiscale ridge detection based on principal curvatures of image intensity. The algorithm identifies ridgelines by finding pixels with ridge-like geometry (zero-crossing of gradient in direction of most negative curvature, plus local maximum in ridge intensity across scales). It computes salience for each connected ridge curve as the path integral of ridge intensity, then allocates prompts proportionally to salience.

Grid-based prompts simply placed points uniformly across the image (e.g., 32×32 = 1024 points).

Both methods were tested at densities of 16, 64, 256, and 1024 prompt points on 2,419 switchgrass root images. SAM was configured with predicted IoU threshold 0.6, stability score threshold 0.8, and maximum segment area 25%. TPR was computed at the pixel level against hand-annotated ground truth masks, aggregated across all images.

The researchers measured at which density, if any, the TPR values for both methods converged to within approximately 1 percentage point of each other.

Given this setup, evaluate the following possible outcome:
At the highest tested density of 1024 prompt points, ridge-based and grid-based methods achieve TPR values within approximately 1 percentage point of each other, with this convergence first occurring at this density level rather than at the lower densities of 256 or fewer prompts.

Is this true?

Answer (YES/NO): YES